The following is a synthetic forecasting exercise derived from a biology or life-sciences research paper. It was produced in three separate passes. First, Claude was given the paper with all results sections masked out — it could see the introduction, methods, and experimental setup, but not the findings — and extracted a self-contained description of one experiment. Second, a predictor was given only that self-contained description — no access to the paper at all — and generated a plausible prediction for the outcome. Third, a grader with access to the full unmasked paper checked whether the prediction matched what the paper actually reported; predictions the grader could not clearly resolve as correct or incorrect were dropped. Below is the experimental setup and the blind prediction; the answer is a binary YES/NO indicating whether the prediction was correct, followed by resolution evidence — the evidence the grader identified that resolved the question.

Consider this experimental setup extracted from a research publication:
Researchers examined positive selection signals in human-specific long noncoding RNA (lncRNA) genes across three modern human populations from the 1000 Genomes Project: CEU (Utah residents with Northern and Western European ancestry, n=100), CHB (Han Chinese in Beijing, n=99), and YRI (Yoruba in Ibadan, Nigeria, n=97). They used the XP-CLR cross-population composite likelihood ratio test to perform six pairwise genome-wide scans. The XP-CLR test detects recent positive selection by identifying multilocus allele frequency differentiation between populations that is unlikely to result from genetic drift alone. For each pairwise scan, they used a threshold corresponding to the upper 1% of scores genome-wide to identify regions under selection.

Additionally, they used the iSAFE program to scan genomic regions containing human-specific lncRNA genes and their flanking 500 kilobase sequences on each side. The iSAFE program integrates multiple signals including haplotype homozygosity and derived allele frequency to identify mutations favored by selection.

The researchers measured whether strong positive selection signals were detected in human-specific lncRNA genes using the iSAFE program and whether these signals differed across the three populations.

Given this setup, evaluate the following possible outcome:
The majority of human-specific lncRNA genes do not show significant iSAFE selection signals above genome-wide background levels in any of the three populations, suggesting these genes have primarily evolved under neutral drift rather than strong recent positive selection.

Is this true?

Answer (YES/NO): NO